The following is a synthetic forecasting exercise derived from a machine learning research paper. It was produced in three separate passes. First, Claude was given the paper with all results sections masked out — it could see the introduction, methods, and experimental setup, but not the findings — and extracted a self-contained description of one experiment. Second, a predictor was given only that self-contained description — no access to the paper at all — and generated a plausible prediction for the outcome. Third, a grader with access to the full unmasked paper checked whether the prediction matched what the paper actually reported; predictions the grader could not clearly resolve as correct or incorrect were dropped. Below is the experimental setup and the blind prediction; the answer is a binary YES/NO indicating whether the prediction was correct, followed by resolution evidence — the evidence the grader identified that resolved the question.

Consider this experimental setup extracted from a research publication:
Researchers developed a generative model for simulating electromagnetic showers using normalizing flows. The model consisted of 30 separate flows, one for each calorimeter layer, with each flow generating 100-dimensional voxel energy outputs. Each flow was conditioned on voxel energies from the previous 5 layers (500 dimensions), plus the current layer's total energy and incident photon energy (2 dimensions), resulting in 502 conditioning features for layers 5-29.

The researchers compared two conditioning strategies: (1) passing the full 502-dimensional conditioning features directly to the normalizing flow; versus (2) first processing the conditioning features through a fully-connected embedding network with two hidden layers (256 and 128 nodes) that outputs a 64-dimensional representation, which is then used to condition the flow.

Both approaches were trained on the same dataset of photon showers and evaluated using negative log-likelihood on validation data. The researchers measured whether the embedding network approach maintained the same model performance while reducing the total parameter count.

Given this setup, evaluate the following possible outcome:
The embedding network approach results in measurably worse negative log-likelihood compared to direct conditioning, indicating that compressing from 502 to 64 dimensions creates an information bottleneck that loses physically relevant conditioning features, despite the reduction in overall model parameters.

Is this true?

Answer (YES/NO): NO